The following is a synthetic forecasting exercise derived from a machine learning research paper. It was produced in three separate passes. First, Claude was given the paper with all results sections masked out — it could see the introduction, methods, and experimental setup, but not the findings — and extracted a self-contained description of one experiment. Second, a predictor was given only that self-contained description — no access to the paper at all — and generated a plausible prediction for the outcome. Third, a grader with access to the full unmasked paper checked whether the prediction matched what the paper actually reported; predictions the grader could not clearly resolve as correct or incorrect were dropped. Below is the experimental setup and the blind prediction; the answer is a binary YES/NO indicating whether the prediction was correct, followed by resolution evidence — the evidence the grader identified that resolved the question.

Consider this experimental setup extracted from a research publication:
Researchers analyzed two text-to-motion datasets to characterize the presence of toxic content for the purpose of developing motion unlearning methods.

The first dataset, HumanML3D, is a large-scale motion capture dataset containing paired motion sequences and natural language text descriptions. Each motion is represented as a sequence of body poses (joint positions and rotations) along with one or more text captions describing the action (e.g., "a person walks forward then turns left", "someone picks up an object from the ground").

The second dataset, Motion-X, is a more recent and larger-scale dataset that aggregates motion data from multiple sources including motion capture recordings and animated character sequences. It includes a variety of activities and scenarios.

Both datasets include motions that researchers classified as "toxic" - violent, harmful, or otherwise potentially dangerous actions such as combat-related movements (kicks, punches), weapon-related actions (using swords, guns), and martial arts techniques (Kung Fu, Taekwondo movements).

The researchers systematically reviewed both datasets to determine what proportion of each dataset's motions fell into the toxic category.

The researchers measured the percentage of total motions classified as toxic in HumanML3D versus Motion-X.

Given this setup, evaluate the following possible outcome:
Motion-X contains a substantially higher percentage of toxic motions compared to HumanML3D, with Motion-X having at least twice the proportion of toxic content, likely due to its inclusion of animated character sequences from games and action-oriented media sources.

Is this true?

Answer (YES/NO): NO